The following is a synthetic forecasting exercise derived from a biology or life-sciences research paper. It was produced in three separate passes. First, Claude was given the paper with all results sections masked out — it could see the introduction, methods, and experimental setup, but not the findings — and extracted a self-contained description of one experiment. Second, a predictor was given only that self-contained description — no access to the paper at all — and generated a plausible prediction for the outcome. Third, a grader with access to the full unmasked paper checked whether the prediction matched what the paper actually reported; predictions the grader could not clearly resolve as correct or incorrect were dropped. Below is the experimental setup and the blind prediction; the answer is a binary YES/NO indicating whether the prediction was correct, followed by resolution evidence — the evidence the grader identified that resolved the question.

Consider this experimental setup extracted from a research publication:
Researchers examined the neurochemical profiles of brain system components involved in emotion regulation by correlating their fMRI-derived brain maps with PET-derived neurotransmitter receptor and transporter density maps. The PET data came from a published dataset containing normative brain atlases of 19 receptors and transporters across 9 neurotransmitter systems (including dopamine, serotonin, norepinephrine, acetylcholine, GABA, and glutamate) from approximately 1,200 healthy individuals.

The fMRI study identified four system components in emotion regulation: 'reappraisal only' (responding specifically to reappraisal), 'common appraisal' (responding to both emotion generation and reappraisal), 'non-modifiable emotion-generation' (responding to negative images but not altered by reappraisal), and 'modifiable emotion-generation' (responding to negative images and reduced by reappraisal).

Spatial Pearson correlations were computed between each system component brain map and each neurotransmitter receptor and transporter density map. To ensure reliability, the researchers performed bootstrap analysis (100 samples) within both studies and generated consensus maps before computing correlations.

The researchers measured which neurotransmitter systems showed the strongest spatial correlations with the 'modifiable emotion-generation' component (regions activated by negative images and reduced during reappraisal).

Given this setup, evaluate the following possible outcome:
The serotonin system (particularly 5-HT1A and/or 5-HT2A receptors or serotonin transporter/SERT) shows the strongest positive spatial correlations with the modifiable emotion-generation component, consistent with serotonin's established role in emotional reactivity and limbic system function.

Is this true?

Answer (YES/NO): NO